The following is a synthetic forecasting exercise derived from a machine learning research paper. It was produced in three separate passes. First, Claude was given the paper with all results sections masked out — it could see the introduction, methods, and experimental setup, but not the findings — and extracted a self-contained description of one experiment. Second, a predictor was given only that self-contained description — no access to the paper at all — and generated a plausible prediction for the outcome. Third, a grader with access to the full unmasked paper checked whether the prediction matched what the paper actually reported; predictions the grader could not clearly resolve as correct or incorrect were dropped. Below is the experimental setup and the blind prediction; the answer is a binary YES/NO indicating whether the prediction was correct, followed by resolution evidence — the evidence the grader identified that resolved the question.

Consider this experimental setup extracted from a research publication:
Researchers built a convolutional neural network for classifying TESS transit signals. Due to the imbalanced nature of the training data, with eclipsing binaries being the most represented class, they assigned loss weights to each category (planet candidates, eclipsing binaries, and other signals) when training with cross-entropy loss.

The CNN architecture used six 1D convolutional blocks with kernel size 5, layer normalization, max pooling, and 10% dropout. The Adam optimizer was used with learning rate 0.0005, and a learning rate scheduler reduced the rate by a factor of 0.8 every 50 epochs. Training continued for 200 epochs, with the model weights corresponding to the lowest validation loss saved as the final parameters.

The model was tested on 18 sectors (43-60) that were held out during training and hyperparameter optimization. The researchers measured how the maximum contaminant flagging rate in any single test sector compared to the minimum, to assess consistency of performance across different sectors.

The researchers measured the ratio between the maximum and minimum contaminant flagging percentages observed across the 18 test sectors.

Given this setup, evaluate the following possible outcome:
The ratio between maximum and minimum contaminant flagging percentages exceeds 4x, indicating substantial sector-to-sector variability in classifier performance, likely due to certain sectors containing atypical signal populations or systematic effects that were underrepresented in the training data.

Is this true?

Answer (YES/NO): NO